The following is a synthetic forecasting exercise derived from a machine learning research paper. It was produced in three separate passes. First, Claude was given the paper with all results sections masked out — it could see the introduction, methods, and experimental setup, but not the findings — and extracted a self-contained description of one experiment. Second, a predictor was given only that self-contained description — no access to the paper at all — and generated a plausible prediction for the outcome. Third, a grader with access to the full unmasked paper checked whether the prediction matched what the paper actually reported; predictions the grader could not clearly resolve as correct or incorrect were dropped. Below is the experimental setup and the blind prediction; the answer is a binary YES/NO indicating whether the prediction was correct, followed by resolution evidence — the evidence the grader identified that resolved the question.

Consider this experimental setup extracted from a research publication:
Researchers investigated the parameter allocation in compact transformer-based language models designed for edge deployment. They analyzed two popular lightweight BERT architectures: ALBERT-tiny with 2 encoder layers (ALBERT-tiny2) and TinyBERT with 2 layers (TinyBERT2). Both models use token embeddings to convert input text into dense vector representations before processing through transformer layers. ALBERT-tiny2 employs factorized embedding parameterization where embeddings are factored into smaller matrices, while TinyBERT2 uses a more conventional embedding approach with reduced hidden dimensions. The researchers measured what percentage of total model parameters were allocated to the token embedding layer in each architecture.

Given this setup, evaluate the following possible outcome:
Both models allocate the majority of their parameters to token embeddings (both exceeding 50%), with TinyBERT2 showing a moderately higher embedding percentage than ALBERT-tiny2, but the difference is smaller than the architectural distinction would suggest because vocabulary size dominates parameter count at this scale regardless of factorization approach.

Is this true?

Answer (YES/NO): NO